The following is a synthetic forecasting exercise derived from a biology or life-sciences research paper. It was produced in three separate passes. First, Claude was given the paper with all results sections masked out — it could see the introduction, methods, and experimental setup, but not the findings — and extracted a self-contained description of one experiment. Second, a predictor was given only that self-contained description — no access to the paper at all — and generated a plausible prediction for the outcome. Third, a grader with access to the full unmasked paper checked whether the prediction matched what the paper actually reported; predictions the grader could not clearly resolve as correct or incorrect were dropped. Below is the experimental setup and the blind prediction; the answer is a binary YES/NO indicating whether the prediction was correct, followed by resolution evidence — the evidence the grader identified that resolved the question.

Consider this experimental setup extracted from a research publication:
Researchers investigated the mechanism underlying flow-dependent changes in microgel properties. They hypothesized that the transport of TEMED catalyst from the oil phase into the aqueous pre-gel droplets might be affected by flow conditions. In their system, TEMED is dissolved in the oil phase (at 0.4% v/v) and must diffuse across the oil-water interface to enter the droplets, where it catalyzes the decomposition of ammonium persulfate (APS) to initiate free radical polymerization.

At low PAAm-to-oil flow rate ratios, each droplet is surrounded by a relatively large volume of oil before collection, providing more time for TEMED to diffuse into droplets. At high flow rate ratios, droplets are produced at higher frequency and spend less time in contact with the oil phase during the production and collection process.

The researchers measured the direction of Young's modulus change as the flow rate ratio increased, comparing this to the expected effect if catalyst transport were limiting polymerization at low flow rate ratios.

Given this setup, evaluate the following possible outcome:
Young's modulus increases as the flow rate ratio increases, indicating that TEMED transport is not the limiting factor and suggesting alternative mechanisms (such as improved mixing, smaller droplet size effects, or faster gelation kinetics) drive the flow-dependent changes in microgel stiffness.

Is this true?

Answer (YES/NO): NO